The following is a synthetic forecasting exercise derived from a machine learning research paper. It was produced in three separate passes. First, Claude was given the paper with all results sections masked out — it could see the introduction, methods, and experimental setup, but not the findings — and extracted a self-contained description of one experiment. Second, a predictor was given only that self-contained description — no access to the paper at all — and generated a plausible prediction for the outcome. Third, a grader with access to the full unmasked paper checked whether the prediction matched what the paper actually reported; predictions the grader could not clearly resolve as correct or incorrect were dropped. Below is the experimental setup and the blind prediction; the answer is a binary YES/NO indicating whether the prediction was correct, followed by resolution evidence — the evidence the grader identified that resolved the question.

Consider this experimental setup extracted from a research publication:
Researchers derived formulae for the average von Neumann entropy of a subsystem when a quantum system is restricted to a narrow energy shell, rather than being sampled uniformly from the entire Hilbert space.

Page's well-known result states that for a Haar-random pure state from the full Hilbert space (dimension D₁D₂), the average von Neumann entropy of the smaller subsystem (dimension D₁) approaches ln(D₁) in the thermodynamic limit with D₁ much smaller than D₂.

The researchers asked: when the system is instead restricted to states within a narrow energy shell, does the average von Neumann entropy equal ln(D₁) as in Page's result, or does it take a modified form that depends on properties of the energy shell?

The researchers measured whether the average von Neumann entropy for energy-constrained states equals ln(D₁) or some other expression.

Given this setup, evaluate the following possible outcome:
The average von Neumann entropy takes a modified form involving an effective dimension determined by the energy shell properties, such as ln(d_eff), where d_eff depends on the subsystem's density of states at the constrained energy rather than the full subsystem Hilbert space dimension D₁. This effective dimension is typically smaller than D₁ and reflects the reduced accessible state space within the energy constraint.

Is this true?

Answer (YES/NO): YES